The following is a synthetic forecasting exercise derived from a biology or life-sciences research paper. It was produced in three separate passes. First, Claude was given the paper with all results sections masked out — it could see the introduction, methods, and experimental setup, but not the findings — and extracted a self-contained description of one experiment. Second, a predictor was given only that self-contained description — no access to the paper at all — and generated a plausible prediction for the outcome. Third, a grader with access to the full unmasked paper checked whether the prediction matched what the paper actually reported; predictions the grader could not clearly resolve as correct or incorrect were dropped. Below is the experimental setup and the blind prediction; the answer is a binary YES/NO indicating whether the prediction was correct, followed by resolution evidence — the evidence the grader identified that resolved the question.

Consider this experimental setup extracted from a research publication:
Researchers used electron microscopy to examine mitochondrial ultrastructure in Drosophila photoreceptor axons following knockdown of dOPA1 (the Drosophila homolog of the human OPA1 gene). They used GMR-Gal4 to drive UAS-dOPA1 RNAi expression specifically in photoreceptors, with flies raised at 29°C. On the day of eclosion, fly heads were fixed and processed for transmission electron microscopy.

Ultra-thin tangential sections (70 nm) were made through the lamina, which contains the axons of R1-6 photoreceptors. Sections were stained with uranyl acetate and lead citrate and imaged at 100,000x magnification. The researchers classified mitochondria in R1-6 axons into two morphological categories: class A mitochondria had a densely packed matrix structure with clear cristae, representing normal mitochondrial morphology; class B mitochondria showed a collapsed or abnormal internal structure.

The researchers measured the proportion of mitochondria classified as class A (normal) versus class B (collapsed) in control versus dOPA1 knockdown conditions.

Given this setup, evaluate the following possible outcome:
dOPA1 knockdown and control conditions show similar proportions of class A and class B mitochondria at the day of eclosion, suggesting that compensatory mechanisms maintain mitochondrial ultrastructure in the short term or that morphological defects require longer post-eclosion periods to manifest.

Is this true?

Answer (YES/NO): NO